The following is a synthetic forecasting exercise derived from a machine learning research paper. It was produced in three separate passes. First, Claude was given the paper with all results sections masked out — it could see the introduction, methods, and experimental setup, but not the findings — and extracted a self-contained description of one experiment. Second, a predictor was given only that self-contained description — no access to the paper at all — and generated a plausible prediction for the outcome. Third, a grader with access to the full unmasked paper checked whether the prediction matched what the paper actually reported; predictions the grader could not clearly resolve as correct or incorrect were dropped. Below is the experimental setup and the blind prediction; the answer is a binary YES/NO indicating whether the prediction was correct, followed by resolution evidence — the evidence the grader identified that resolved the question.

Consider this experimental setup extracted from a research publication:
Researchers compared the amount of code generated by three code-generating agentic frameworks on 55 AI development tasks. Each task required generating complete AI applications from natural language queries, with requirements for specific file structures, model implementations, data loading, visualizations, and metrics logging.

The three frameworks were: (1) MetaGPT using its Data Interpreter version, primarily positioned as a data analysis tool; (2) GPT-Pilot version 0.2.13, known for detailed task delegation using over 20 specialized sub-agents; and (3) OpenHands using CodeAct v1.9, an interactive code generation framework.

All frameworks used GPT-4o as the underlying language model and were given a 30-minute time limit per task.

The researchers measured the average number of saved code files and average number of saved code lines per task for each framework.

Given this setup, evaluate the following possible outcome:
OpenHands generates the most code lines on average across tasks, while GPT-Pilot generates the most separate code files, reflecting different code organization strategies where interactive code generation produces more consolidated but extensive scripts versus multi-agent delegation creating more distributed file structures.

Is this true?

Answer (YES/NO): NO